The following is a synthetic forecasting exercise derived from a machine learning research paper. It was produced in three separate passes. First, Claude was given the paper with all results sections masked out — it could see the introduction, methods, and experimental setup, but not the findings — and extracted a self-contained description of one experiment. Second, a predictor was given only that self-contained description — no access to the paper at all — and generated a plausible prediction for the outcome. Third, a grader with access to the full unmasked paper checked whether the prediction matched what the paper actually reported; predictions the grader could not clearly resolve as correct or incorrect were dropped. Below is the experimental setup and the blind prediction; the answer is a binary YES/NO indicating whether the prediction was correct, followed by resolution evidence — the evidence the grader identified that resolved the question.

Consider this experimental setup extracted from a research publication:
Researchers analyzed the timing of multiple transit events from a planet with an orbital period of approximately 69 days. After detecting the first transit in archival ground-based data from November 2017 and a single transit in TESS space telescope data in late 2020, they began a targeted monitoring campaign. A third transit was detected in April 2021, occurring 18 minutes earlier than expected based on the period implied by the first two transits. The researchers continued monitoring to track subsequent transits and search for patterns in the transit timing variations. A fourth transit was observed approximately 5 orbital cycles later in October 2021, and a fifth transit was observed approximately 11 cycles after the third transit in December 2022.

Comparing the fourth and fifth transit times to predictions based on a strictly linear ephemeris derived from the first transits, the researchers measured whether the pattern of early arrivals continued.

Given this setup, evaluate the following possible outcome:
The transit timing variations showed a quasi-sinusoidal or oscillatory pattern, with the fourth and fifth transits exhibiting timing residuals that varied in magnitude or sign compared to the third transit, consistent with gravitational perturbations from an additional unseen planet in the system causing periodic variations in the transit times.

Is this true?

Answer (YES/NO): YES